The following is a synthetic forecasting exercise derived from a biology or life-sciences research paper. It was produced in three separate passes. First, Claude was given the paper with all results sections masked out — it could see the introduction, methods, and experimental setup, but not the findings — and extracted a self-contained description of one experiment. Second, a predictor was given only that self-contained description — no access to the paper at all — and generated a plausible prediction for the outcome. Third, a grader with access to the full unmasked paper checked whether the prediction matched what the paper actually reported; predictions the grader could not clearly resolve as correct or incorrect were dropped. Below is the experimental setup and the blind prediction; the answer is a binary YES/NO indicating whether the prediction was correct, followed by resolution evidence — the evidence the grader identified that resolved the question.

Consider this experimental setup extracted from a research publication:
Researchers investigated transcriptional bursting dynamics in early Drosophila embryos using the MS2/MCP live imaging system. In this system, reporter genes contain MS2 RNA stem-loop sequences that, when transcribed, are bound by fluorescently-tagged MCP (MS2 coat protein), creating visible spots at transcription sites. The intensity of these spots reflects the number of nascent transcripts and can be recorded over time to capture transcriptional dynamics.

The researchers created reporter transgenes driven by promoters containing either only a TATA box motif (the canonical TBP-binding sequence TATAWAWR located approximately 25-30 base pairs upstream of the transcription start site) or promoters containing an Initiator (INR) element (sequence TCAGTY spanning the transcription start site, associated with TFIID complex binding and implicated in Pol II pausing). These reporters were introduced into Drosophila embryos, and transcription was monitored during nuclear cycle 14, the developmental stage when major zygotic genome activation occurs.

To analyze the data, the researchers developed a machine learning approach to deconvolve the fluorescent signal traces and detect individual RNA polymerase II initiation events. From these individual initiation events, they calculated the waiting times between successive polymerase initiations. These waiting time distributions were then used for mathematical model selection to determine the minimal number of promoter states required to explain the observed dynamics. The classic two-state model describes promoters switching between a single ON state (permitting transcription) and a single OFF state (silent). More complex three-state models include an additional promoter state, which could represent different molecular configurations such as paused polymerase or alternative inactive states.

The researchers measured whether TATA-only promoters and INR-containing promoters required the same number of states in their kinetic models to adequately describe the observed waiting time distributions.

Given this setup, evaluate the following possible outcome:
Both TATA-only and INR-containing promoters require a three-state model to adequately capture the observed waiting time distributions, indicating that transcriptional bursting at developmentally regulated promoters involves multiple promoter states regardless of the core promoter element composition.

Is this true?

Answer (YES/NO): NO